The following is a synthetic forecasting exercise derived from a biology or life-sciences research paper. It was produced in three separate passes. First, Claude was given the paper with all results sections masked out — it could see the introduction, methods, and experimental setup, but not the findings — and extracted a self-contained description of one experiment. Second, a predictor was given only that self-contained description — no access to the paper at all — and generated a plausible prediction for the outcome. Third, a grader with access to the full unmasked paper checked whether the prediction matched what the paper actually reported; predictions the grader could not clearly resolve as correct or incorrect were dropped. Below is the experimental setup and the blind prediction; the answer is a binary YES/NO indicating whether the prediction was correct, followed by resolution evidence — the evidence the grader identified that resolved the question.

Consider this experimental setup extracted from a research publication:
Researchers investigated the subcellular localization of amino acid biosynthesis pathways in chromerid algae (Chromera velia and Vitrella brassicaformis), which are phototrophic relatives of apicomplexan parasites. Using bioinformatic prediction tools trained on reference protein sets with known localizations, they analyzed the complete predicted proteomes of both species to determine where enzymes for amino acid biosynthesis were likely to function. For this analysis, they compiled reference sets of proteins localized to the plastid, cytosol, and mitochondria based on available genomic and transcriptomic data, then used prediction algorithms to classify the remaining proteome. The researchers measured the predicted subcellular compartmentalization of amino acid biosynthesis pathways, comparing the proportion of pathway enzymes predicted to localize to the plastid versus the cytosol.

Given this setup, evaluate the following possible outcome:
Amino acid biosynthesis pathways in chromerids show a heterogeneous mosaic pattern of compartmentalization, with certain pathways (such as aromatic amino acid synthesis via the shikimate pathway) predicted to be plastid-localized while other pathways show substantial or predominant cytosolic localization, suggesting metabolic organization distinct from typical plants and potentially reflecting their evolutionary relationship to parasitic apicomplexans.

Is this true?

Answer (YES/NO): NO